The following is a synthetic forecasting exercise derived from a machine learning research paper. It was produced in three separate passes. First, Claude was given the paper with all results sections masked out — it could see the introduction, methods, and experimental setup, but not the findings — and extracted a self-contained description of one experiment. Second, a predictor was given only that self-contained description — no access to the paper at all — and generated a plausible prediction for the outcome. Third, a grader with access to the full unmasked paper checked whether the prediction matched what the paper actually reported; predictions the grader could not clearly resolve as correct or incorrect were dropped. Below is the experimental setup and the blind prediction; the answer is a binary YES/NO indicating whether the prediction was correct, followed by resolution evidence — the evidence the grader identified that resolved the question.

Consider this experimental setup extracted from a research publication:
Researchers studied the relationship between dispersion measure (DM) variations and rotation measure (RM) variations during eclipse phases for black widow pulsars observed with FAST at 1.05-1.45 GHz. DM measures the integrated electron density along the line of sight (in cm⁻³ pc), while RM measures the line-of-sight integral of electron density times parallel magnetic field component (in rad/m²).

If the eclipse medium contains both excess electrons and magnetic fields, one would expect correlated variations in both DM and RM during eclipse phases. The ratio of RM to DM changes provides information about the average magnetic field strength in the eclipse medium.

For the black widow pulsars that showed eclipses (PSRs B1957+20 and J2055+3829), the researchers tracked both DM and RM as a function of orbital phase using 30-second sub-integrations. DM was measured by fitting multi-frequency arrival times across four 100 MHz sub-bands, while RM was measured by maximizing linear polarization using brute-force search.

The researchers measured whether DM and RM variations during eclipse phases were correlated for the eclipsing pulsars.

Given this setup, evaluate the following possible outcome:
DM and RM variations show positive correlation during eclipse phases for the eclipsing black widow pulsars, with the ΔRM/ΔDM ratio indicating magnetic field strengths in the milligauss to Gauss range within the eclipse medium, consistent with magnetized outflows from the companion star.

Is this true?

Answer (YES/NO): NO